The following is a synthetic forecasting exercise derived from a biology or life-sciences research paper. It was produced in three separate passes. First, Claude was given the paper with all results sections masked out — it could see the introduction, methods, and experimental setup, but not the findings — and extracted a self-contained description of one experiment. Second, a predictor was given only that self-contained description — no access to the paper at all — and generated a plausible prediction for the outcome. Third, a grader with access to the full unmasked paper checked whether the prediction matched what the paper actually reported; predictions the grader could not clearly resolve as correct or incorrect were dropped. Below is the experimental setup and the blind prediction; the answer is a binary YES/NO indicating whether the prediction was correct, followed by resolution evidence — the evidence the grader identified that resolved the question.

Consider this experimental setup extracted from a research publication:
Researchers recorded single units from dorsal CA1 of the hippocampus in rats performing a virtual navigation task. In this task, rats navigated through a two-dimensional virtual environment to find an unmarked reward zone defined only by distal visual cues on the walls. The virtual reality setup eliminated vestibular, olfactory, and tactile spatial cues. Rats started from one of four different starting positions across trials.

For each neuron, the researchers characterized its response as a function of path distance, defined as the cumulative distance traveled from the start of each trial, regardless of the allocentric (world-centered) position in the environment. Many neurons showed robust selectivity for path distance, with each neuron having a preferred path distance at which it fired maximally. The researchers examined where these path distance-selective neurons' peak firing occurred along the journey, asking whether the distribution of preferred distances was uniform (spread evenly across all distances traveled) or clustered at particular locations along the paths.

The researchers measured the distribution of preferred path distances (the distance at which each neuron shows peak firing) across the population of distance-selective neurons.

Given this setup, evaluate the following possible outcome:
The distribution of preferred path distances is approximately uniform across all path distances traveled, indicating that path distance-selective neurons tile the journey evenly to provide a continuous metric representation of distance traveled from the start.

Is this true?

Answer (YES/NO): NO